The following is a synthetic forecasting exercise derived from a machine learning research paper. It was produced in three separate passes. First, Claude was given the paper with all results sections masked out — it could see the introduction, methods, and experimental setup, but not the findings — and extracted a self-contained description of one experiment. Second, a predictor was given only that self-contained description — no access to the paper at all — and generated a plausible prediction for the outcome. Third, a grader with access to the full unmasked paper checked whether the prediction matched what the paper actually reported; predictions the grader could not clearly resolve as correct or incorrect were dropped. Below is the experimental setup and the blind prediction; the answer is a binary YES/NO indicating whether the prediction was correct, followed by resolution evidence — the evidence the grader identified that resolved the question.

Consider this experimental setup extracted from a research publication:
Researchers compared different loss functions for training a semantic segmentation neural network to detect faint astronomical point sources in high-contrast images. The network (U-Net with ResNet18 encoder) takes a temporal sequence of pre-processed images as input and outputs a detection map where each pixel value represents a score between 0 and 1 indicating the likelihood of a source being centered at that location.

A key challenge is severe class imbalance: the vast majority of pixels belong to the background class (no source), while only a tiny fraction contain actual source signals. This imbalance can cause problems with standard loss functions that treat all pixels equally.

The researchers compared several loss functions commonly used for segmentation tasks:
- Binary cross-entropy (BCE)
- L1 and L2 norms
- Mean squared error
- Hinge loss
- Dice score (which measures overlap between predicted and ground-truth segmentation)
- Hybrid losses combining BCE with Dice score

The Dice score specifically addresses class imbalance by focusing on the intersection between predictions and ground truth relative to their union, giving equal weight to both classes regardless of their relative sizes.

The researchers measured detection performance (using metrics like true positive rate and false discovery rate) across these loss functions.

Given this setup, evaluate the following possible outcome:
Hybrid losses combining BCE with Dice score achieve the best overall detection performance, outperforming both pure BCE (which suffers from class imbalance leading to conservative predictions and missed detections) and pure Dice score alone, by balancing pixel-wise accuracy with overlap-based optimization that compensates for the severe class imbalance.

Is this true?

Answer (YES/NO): NO